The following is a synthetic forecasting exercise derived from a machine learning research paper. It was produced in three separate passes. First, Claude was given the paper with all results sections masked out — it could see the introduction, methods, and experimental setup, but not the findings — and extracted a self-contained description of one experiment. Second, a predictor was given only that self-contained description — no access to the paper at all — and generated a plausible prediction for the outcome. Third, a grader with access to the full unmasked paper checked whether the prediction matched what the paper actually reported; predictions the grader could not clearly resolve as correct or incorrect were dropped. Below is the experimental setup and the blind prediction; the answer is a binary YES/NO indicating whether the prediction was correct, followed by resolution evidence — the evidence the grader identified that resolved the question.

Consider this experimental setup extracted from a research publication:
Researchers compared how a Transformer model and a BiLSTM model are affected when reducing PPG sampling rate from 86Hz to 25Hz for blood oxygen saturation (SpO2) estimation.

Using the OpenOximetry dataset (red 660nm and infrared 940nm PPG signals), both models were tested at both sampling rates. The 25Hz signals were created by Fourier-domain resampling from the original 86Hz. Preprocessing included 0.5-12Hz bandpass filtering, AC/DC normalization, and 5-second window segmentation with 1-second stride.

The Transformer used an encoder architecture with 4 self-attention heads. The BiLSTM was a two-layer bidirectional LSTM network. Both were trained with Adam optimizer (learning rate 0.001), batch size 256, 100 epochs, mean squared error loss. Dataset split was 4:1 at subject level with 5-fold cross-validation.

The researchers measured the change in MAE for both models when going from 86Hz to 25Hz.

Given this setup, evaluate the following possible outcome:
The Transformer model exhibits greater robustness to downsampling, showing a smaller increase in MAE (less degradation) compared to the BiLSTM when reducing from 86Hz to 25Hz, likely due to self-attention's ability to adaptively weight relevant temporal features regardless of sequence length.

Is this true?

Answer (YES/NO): NO